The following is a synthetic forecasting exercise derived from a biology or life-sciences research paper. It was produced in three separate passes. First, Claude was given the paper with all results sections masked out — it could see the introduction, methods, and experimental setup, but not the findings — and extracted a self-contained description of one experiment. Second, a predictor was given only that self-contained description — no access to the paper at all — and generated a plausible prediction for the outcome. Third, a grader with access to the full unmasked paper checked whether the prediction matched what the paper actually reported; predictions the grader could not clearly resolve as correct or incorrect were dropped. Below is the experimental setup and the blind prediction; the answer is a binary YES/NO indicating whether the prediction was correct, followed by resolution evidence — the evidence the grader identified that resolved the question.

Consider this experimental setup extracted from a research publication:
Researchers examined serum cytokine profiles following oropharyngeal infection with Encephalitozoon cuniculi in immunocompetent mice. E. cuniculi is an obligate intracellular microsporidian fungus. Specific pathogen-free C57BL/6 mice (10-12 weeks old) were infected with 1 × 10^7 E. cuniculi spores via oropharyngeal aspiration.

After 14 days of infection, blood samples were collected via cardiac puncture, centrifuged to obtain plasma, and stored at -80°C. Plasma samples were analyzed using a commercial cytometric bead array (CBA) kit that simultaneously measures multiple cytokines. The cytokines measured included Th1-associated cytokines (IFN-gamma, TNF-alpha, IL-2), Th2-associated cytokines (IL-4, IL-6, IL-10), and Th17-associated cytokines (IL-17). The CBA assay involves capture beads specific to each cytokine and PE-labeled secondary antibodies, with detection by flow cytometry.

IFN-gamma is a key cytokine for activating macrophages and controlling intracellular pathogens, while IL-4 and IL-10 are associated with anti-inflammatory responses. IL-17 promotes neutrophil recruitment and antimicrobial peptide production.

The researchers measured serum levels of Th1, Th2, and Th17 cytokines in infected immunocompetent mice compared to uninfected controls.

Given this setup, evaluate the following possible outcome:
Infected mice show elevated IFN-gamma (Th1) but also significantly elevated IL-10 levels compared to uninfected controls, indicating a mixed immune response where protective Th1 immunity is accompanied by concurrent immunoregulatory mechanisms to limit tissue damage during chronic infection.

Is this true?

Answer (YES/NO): NO